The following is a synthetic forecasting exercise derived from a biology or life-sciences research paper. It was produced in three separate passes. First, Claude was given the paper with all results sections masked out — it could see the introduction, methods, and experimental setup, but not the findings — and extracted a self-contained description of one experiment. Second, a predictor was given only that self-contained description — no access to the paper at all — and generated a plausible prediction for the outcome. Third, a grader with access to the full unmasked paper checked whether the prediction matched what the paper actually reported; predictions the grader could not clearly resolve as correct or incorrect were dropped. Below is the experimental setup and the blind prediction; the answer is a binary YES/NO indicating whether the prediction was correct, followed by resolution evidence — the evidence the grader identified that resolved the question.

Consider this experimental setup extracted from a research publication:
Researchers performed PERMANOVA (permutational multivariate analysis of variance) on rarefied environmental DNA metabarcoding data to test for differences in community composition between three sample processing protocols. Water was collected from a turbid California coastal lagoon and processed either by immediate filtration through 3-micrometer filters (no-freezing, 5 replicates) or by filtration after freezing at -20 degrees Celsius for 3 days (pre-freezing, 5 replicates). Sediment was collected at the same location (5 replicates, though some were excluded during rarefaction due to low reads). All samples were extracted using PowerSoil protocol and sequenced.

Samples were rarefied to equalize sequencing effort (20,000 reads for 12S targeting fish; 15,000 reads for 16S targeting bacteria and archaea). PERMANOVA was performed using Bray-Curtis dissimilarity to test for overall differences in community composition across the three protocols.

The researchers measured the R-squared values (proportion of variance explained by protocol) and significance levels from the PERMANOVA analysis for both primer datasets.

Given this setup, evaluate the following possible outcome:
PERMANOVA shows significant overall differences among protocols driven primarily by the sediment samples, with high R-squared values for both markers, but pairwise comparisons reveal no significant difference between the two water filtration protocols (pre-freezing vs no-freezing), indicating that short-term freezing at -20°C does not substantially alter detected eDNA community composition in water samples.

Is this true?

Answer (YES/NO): NO